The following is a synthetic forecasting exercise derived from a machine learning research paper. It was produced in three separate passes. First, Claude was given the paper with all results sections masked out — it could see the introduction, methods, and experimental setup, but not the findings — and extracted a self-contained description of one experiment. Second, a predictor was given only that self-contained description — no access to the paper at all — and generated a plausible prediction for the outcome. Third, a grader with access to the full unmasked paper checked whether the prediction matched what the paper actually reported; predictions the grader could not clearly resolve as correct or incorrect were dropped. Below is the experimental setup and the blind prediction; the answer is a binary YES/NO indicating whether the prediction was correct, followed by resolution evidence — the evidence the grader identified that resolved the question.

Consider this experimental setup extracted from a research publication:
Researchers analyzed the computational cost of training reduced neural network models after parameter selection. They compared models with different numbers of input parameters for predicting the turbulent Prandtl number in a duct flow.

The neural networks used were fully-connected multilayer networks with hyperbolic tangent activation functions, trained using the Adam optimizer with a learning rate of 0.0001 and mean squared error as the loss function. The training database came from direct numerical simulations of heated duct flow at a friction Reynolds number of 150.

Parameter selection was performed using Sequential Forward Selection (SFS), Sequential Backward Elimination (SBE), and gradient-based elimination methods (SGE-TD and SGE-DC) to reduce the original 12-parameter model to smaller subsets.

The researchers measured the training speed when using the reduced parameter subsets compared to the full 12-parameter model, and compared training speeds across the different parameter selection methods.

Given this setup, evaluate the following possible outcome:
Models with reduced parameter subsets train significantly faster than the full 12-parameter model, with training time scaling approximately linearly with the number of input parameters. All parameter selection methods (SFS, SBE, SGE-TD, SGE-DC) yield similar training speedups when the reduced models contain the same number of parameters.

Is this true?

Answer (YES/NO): NO